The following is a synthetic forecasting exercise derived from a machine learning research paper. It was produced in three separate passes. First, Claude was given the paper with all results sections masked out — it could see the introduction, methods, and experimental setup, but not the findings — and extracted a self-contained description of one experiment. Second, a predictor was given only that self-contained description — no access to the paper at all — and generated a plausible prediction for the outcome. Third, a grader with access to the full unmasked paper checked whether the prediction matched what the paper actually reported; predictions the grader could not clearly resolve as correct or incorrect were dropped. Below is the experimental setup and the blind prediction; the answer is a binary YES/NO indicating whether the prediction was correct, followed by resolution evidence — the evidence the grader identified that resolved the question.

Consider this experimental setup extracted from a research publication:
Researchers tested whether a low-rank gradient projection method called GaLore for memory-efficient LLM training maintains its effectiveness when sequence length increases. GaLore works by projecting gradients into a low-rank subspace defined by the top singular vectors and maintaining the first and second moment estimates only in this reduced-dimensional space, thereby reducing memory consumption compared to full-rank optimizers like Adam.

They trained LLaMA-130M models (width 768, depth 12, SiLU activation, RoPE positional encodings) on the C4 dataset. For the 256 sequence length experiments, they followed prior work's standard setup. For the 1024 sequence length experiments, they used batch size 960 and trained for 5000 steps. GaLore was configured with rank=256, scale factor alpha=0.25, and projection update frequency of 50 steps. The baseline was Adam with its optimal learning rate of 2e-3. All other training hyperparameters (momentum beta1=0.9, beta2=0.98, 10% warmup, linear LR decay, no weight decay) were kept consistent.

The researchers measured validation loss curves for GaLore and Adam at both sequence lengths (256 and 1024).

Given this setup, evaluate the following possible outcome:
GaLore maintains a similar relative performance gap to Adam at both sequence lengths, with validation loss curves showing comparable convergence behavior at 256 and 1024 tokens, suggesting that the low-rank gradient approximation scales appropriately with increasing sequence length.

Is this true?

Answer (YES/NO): NO